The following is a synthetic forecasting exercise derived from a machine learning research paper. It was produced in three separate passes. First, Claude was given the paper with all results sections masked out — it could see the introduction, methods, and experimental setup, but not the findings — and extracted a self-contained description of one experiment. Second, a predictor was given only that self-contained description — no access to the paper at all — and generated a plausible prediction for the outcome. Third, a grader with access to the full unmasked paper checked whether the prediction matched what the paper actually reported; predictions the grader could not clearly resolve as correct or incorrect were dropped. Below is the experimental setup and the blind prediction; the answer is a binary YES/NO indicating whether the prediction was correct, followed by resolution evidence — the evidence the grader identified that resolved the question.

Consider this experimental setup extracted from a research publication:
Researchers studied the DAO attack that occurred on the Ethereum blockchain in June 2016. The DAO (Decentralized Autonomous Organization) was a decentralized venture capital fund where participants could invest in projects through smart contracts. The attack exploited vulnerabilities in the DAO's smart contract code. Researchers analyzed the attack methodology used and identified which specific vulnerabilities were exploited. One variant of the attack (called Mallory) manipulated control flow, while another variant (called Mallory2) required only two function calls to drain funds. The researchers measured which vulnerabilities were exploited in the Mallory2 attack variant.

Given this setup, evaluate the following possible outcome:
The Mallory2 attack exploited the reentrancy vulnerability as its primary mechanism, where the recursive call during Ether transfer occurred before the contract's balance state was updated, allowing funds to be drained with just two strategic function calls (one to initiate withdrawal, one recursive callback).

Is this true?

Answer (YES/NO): NO